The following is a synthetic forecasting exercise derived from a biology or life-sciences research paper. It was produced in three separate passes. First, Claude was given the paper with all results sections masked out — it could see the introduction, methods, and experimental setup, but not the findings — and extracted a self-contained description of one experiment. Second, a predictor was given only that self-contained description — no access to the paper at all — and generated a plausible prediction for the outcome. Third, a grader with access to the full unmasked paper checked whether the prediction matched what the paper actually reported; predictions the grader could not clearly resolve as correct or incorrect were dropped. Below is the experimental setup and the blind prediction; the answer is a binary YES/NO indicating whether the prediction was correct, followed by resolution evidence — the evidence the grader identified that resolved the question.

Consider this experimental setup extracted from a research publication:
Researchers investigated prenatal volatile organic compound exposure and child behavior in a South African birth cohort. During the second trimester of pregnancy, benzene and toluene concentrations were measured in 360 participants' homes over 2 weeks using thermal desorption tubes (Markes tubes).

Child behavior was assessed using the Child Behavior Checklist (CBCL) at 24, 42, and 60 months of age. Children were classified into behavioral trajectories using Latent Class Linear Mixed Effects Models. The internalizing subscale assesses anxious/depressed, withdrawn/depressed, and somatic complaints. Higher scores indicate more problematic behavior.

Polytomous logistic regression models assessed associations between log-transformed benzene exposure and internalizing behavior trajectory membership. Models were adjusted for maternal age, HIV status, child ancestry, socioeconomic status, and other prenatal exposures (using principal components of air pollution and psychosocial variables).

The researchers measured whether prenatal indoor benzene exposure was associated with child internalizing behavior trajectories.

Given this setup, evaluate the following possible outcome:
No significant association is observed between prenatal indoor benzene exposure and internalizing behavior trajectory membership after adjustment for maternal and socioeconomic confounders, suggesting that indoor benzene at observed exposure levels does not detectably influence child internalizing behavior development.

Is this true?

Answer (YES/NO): NO